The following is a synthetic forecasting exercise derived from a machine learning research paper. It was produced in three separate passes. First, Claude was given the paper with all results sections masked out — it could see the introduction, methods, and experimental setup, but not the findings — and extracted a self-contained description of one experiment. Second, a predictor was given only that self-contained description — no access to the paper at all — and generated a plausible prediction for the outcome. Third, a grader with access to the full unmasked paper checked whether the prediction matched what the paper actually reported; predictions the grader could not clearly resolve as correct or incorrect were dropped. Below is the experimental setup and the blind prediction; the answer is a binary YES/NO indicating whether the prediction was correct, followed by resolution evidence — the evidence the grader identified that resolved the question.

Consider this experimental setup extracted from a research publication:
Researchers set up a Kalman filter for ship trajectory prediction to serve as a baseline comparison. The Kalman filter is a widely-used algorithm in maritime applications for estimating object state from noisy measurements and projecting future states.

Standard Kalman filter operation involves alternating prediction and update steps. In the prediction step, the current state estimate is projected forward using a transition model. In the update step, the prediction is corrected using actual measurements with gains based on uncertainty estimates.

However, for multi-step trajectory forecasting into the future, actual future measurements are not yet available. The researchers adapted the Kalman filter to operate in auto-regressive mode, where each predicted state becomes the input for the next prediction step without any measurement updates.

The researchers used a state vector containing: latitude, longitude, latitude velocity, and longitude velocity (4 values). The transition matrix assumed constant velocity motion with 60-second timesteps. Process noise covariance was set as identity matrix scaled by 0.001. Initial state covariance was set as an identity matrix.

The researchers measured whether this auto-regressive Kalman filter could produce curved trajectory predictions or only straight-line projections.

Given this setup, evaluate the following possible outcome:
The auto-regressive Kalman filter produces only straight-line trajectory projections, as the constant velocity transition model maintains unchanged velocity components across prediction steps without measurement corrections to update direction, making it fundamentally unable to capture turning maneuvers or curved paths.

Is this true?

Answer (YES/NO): YES